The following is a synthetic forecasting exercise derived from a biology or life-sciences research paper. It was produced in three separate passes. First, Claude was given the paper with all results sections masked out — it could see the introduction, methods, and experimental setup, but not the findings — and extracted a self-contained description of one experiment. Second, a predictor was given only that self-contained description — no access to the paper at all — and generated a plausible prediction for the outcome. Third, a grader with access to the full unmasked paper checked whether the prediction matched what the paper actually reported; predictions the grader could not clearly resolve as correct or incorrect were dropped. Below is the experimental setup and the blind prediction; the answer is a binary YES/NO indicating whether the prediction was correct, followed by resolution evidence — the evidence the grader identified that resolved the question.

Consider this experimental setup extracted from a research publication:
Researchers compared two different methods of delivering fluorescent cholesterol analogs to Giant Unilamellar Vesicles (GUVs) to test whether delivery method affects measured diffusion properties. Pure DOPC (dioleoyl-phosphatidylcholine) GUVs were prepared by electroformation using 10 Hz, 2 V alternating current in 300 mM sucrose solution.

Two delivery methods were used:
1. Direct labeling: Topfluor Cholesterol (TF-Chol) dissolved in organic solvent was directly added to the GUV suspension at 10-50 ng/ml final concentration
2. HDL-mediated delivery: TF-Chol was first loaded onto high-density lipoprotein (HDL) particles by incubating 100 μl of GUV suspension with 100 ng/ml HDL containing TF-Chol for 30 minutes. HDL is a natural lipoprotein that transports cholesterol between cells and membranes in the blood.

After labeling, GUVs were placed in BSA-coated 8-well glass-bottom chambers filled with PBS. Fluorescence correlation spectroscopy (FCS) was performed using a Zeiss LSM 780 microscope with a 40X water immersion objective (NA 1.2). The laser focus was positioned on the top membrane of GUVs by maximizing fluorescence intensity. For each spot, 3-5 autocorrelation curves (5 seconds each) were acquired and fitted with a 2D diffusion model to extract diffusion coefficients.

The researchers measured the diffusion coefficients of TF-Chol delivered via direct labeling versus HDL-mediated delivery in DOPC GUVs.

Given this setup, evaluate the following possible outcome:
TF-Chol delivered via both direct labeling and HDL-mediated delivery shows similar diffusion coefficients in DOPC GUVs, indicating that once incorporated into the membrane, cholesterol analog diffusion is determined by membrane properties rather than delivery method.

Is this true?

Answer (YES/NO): YES